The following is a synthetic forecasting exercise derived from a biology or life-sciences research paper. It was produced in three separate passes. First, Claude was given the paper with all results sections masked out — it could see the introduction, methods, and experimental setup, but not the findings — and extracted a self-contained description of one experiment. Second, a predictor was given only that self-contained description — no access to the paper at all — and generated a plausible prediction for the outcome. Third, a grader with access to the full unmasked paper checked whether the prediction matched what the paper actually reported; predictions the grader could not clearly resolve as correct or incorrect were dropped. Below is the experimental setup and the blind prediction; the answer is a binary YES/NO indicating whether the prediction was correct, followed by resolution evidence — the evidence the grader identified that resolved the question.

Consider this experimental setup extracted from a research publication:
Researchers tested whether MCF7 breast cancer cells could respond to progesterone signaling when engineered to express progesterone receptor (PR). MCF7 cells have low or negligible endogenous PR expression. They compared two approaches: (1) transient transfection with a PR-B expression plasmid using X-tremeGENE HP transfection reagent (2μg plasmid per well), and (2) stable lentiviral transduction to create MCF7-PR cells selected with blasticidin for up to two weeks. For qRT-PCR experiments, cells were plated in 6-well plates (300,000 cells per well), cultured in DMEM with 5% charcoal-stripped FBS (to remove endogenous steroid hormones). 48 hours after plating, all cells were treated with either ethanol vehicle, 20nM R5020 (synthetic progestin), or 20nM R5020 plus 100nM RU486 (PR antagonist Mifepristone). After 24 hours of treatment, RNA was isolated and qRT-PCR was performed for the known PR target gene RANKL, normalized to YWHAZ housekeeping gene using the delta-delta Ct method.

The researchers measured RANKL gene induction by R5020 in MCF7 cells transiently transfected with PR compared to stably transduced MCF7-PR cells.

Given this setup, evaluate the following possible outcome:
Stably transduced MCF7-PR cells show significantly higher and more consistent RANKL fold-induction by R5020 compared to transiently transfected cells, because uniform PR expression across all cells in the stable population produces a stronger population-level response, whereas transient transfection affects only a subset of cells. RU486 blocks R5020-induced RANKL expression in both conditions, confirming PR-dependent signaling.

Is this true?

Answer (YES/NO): YES